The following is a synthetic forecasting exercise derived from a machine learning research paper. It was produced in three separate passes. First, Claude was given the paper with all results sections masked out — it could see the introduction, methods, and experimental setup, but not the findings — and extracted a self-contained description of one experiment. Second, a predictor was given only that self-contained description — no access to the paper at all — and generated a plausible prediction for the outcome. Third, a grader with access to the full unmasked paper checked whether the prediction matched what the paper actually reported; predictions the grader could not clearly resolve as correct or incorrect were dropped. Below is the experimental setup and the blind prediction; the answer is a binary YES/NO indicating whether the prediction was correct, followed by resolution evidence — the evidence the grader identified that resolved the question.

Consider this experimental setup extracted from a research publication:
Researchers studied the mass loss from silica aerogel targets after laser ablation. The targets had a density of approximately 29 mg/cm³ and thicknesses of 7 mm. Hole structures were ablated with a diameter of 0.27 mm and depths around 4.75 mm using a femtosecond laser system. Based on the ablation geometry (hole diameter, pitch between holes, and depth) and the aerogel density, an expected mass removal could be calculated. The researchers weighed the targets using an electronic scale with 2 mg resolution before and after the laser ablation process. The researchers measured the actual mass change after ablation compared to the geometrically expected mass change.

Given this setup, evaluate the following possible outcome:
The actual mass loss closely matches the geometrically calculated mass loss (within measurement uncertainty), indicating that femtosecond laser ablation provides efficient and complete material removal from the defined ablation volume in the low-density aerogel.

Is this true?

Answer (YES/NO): NO